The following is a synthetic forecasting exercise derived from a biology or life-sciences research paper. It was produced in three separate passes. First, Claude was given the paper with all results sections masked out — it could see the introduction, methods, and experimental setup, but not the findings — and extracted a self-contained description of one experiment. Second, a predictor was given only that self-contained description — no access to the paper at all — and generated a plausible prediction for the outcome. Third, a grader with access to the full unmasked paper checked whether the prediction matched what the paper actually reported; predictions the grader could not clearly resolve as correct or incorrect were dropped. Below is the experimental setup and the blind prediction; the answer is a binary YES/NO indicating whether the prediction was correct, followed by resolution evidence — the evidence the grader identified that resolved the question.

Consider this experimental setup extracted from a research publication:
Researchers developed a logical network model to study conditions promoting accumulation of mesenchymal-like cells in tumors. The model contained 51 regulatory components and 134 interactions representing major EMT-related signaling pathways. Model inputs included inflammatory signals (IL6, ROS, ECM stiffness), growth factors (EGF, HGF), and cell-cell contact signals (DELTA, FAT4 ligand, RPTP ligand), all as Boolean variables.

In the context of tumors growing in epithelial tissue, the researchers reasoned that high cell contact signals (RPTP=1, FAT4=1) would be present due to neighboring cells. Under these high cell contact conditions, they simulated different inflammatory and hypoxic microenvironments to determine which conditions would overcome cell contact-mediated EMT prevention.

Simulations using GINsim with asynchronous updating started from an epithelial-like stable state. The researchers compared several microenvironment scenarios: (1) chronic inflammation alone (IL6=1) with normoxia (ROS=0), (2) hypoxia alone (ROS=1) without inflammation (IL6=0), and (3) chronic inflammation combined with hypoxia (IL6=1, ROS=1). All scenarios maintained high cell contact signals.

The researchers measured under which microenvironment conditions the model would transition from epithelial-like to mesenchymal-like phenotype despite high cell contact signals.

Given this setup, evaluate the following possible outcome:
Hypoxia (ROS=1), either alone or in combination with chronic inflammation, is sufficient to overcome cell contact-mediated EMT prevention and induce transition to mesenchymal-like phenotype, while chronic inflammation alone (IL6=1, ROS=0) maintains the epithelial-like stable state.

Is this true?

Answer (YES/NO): NO